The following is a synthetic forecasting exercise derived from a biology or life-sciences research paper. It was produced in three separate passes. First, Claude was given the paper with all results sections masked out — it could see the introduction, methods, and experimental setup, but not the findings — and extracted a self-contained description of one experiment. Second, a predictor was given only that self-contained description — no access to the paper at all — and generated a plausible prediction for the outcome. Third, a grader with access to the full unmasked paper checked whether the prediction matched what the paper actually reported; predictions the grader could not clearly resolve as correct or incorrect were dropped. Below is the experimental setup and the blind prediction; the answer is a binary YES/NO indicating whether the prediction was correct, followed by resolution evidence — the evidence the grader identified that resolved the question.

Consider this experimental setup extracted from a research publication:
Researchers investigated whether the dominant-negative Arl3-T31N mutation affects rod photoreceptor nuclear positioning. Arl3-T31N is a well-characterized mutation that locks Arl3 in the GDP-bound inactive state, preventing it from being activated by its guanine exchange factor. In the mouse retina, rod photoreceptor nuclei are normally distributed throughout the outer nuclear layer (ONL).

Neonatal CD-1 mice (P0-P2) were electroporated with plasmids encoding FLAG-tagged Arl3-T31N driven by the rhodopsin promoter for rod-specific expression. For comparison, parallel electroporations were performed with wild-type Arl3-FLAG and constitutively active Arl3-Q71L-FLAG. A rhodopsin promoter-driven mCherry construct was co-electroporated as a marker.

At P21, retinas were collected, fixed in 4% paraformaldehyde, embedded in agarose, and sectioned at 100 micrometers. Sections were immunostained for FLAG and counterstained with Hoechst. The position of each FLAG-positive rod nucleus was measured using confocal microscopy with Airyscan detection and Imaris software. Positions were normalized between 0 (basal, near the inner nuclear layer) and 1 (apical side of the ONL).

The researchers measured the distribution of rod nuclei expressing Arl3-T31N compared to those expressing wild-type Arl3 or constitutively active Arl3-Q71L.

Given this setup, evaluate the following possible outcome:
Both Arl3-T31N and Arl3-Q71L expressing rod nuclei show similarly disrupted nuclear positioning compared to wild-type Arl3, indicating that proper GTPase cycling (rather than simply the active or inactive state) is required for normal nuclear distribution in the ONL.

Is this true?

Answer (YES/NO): NO